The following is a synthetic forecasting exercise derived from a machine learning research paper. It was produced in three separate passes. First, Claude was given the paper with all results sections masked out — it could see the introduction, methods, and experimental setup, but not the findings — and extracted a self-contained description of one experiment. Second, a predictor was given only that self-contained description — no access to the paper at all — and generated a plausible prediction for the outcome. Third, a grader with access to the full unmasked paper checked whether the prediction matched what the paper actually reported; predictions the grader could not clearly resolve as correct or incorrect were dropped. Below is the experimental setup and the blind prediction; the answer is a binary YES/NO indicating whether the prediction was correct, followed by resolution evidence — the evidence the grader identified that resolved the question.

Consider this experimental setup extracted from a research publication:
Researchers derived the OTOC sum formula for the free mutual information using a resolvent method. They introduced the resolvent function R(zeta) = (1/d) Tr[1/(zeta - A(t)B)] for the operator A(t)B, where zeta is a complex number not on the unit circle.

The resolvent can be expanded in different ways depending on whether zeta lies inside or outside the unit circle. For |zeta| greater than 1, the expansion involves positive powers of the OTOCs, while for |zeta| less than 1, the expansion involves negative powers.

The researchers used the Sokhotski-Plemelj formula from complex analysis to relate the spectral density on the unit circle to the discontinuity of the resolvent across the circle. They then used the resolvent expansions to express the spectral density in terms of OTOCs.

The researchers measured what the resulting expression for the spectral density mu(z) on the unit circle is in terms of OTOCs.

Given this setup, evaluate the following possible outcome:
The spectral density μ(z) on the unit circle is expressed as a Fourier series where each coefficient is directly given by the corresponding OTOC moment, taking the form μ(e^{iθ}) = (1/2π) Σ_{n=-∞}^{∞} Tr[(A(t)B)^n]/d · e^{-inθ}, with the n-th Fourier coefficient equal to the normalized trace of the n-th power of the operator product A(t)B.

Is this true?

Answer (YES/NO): NO